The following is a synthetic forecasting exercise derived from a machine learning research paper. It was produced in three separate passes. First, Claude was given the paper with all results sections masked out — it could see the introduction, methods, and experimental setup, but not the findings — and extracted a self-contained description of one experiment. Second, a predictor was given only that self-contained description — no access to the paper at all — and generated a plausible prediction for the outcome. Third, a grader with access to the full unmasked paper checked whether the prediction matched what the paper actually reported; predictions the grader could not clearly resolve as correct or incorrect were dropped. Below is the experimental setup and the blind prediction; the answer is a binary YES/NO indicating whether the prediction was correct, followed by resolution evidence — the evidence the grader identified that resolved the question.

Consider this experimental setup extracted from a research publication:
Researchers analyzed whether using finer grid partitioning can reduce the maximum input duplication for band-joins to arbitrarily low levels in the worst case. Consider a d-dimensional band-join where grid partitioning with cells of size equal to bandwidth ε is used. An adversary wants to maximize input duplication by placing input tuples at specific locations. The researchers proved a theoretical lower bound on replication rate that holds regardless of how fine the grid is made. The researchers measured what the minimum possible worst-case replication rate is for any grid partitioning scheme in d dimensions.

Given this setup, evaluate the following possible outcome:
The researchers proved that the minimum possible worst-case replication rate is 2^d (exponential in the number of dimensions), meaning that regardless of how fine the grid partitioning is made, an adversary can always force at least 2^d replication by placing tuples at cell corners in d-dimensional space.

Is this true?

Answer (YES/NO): YES